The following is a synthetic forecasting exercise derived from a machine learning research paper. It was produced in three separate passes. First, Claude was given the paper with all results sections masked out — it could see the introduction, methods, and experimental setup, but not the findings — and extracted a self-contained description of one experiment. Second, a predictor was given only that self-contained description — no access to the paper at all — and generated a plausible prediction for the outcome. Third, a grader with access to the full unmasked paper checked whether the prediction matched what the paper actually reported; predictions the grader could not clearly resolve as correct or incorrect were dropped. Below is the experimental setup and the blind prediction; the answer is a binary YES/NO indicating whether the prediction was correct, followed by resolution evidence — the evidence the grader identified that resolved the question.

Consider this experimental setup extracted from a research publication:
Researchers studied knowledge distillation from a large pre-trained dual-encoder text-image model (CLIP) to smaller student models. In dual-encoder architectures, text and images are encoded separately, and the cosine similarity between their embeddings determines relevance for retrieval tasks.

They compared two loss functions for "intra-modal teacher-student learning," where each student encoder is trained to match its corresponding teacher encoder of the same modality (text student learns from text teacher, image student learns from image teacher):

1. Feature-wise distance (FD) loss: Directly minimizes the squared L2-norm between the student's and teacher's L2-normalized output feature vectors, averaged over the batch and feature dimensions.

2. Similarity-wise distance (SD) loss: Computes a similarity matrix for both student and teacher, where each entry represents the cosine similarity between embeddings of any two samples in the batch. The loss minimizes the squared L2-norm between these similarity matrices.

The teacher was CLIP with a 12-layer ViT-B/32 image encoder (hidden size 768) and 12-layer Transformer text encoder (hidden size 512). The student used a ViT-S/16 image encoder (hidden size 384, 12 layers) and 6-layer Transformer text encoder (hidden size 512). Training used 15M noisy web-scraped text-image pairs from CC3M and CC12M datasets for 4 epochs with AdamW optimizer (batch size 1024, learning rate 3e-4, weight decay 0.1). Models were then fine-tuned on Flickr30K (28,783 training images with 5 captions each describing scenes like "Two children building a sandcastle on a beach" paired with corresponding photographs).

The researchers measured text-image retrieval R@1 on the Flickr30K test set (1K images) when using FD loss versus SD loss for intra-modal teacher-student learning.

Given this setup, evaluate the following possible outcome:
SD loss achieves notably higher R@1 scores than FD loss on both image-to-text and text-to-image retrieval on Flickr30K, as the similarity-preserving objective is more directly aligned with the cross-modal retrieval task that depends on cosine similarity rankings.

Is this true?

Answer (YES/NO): NO